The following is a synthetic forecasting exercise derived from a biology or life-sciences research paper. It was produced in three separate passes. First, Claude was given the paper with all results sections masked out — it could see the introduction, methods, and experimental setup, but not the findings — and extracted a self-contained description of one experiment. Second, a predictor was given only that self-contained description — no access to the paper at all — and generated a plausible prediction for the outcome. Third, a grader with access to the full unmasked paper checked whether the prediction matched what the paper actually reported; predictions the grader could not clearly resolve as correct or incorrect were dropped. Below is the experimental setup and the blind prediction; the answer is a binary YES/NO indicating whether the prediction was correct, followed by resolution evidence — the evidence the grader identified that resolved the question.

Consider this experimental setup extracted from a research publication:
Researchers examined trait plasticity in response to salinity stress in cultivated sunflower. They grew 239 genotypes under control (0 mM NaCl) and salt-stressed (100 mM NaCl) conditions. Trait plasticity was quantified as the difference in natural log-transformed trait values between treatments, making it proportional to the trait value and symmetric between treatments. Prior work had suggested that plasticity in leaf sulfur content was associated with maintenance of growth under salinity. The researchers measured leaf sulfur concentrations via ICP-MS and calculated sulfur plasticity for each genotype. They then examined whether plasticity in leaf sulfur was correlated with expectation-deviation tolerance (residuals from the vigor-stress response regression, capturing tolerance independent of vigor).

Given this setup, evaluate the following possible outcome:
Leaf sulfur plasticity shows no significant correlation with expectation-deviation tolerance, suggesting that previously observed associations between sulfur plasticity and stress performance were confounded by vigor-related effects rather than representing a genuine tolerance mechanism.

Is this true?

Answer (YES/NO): YES